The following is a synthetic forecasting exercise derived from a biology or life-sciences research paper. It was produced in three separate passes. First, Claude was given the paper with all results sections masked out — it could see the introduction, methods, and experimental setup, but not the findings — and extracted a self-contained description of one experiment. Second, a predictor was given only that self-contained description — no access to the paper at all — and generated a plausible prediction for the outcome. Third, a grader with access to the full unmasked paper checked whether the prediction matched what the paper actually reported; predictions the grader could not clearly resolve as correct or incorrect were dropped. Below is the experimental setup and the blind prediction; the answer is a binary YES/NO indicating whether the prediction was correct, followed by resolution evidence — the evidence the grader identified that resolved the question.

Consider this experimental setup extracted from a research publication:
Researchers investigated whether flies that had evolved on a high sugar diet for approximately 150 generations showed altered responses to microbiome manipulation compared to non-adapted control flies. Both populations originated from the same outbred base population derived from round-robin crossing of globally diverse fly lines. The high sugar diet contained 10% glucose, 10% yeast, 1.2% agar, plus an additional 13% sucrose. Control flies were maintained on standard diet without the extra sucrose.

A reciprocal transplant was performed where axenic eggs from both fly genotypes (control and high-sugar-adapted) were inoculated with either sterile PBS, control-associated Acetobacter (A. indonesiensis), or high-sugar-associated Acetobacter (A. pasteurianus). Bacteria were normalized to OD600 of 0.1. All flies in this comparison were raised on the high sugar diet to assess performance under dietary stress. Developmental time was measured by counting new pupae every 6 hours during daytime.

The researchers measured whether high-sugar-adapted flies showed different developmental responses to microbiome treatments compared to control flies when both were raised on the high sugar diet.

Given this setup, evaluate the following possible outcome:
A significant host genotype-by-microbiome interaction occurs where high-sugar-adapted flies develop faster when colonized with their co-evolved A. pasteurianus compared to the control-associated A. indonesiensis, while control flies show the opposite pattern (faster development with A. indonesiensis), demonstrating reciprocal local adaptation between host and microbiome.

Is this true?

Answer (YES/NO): NO